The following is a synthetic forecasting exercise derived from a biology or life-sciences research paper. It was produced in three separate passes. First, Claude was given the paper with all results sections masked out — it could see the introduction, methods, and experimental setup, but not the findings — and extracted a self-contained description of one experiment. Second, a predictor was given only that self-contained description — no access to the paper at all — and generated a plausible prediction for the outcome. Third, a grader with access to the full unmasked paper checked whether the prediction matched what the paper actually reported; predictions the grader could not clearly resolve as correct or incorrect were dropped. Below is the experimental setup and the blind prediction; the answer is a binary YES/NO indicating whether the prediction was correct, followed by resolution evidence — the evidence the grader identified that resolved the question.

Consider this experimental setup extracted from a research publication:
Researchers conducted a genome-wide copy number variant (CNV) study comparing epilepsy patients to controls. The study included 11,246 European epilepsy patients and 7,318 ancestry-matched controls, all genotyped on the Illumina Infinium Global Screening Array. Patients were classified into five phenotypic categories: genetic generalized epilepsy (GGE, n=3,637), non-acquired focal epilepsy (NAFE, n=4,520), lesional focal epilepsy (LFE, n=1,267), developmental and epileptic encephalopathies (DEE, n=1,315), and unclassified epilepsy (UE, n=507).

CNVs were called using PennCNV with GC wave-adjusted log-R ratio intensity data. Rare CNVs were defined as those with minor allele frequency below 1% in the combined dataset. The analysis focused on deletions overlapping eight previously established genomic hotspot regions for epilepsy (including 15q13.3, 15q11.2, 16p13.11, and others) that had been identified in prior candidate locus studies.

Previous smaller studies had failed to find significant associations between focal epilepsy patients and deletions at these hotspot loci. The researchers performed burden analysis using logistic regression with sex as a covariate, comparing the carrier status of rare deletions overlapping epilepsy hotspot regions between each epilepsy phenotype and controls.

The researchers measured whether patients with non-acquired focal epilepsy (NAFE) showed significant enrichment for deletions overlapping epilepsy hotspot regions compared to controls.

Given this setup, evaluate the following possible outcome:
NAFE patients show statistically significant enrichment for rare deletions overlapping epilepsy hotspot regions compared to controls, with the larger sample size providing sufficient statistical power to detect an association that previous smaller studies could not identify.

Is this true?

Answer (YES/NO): YES